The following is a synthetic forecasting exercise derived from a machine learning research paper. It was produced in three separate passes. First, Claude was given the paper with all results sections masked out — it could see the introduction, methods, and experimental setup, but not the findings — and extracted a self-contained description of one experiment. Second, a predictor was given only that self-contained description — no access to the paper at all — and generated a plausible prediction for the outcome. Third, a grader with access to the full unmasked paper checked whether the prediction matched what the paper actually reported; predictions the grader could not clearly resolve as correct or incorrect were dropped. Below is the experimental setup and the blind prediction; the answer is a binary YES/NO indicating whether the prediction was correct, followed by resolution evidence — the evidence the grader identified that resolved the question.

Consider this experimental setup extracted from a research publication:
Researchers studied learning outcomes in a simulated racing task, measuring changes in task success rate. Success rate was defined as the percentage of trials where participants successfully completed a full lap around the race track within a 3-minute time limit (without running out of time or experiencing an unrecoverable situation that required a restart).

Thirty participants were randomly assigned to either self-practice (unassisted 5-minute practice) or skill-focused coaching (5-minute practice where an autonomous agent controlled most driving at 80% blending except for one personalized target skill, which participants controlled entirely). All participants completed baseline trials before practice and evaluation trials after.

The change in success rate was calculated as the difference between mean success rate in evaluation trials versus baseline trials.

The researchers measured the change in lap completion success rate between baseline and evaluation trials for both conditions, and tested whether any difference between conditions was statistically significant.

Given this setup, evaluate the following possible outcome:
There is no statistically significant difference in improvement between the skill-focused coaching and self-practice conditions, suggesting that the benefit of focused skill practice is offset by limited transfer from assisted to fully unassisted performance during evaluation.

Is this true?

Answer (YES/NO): YES